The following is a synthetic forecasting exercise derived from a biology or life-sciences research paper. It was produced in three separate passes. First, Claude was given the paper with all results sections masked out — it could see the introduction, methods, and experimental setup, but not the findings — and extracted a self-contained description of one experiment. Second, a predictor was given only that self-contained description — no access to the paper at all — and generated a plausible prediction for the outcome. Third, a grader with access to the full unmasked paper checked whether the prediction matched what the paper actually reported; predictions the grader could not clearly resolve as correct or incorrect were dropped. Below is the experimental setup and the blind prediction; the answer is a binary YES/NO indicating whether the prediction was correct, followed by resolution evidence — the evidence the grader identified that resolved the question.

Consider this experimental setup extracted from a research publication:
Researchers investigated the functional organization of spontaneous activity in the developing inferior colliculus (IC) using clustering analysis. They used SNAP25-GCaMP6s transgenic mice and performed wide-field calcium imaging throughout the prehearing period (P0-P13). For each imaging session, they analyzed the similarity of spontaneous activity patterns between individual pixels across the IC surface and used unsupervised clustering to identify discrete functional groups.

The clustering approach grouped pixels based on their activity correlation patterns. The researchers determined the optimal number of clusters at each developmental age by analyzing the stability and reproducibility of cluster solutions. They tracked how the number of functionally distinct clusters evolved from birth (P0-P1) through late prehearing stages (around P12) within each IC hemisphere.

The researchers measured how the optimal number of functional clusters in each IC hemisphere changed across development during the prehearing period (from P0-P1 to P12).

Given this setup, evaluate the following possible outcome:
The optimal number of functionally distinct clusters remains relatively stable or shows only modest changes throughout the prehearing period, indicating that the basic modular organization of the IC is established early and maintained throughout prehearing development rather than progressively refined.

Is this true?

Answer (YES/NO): NO